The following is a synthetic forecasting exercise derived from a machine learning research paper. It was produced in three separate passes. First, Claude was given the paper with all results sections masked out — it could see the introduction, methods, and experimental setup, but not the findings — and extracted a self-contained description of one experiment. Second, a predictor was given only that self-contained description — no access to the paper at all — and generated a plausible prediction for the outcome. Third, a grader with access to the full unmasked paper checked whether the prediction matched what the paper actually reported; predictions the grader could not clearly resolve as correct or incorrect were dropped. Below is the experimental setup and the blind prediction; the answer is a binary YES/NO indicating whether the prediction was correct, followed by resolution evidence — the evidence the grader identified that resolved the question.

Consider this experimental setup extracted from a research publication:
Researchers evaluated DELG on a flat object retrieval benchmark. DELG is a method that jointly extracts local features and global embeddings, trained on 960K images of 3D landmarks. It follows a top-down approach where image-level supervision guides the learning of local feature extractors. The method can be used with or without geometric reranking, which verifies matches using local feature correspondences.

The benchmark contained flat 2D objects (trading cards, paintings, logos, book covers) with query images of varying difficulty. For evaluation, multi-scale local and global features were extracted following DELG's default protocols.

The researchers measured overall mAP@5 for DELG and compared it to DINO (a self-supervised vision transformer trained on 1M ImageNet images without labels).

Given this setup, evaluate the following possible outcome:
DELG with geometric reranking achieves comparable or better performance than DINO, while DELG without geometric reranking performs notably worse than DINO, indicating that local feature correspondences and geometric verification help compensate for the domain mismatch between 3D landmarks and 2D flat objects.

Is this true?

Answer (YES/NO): YES